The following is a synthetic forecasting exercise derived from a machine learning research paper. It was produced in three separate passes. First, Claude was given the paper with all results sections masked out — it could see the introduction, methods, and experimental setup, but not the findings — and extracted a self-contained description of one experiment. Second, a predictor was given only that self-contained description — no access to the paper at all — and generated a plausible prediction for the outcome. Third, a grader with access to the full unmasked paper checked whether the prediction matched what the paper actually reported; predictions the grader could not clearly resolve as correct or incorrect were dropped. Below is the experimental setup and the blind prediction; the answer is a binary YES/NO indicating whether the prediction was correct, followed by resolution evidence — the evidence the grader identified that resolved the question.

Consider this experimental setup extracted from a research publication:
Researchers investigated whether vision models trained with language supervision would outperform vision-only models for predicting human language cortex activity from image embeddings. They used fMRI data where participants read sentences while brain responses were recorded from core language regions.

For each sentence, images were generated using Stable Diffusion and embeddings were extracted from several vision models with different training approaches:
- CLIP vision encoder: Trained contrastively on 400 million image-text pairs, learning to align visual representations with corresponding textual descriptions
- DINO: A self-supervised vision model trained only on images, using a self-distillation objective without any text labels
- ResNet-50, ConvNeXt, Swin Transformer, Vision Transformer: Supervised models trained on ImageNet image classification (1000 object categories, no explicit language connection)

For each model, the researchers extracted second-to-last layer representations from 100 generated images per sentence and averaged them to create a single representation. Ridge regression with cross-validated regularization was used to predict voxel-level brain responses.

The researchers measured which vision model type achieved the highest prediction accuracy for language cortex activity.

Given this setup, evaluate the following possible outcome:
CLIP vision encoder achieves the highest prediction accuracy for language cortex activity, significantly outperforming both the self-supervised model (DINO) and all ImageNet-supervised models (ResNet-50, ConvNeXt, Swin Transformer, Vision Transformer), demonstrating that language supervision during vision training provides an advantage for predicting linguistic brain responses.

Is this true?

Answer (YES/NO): NO